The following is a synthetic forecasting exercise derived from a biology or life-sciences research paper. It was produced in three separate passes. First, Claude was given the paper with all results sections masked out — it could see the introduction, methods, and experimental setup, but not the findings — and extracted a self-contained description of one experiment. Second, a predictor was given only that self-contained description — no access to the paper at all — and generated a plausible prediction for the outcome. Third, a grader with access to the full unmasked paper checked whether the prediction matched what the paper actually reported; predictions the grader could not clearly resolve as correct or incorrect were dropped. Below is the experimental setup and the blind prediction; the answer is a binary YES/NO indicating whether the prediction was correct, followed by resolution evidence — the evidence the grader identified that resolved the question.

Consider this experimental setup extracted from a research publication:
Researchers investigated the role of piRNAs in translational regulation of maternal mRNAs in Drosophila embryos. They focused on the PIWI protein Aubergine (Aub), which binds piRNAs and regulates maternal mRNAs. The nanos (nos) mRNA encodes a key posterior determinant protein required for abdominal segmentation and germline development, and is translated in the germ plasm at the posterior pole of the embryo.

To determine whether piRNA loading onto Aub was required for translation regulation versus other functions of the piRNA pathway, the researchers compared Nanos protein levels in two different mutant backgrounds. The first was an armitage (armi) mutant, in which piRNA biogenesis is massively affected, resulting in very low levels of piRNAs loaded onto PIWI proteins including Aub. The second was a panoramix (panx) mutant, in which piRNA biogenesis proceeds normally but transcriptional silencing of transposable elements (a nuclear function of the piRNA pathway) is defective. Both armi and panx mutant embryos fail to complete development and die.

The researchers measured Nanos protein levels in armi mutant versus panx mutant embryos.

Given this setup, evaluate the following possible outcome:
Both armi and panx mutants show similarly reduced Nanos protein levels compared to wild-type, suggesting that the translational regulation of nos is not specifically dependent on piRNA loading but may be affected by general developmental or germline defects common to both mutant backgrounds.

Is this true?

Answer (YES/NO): NO